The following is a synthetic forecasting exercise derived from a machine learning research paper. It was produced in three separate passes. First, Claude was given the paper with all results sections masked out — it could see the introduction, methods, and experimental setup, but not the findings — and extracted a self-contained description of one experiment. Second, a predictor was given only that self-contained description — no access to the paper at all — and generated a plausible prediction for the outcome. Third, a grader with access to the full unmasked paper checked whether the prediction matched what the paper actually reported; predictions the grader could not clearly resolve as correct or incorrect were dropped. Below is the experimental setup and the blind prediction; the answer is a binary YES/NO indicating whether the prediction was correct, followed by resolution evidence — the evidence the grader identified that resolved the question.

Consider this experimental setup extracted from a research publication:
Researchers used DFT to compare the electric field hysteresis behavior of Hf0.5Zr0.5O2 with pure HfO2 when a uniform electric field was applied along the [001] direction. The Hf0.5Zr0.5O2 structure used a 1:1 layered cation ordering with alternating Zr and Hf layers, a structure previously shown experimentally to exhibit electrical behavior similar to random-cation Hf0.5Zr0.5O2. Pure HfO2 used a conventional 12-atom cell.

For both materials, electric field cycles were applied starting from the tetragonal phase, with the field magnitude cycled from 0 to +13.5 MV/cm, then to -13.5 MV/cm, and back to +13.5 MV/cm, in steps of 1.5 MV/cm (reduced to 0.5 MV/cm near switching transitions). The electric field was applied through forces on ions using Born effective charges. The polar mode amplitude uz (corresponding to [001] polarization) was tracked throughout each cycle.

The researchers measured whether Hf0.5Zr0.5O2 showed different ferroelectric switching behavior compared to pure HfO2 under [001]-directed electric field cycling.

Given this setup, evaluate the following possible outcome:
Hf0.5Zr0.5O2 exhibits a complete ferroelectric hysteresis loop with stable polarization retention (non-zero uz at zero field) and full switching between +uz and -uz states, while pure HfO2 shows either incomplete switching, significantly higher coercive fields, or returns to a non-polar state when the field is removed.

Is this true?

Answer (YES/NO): YES